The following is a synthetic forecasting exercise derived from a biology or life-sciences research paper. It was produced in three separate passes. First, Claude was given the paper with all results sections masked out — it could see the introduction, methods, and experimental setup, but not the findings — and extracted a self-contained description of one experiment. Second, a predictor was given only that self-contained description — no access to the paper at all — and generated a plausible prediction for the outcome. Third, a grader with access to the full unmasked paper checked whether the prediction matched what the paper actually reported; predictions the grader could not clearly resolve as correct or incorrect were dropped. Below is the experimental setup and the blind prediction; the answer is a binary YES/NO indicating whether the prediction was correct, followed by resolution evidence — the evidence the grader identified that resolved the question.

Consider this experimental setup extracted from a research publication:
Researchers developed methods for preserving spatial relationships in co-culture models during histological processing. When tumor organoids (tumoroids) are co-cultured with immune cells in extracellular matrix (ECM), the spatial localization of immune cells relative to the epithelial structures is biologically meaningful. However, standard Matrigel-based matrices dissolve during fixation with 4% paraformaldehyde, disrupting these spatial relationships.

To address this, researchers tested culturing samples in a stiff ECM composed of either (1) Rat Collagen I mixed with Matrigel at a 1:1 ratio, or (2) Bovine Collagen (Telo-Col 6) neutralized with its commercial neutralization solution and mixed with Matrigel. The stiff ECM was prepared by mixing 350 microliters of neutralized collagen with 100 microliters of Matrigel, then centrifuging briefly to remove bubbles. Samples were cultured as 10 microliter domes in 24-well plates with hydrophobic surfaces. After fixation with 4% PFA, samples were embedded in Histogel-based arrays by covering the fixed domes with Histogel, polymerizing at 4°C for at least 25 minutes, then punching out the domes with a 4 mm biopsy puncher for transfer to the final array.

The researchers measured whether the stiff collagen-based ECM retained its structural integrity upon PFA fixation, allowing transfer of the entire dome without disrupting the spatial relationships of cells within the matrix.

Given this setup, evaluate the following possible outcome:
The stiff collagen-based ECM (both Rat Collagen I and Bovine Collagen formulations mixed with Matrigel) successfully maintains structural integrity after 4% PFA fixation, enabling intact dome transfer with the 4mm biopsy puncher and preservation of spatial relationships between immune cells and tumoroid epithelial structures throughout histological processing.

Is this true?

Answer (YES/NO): YES